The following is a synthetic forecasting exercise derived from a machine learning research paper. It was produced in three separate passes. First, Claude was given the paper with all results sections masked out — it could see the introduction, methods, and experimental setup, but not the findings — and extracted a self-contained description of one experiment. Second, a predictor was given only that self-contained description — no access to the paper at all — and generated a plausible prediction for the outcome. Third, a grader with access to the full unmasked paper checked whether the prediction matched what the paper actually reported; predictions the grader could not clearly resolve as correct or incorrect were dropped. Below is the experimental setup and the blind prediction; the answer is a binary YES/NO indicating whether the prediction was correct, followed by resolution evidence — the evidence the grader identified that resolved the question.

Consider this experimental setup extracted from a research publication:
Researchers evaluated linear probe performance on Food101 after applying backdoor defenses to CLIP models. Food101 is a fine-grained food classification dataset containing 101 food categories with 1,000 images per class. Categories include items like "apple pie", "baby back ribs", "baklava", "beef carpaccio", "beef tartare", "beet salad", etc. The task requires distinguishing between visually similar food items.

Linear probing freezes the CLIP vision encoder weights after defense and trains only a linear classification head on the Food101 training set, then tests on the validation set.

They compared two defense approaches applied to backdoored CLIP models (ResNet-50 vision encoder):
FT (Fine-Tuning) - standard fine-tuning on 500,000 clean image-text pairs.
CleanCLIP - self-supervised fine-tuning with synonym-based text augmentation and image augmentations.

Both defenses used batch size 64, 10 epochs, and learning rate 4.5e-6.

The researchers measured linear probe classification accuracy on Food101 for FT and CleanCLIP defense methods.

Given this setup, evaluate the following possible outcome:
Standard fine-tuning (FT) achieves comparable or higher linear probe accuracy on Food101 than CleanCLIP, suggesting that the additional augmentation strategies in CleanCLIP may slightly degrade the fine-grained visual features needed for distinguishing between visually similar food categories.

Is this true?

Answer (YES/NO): YES